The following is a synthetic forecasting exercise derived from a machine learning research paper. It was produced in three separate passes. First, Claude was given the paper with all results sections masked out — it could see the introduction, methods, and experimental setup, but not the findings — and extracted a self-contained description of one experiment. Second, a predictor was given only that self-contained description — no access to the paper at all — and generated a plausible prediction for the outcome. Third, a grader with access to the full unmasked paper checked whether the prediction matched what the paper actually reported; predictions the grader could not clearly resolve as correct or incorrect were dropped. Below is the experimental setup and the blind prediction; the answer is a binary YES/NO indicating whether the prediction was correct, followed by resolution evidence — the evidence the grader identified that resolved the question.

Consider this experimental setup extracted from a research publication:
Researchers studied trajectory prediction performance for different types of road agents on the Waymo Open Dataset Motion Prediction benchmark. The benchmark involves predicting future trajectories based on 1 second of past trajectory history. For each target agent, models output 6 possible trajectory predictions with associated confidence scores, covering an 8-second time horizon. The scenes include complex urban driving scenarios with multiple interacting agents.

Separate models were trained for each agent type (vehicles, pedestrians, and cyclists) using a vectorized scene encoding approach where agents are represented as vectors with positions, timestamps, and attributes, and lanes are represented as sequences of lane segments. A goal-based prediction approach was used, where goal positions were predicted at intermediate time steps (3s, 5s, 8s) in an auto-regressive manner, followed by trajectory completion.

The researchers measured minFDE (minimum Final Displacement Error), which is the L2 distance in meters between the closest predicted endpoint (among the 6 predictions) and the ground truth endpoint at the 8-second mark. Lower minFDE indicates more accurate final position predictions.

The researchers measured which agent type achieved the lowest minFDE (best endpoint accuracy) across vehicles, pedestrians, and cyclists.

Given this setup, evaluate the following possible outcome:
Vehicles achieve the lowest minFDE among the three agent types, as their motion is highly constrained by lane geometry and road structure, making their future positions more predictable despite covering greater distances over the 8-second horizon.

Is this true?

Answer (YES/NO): NO